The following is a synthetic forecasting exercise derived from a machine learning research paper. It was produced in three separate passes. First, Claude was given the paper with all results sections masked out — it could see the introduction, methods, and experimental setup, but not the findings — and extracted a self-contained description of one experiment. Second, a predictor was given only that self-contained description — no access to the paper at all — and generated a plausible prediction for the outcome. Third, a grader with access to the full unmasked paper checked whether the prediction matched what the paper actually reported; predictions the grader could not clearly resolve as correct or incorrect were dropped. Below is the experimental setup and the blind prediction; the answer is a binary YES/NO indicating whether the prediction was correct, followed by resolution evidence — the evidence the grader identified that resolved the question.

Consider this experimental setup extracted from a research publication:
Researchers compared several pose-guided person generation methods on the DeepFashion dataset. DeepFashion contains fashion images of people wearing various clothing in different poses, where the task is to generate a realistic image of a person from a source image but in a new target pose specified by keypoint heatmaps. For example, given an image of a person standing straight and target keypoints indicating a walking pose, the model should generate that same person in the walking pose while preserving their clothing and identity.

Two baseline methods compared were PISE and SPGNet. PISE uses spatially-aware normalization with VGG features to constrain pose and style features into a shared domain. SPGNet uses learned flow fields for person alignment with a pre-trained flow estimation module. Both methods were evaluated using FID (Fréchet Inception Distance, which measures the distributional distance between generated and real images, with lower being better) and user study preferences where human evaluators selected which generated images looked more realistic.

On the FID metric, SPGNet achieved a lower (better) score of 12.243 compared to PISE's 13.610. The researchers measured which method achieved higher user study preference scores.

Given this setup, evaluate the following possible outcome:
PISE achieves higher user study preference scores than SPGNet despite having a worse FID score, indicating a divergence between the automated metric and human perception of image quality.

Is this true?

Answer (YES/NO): YES